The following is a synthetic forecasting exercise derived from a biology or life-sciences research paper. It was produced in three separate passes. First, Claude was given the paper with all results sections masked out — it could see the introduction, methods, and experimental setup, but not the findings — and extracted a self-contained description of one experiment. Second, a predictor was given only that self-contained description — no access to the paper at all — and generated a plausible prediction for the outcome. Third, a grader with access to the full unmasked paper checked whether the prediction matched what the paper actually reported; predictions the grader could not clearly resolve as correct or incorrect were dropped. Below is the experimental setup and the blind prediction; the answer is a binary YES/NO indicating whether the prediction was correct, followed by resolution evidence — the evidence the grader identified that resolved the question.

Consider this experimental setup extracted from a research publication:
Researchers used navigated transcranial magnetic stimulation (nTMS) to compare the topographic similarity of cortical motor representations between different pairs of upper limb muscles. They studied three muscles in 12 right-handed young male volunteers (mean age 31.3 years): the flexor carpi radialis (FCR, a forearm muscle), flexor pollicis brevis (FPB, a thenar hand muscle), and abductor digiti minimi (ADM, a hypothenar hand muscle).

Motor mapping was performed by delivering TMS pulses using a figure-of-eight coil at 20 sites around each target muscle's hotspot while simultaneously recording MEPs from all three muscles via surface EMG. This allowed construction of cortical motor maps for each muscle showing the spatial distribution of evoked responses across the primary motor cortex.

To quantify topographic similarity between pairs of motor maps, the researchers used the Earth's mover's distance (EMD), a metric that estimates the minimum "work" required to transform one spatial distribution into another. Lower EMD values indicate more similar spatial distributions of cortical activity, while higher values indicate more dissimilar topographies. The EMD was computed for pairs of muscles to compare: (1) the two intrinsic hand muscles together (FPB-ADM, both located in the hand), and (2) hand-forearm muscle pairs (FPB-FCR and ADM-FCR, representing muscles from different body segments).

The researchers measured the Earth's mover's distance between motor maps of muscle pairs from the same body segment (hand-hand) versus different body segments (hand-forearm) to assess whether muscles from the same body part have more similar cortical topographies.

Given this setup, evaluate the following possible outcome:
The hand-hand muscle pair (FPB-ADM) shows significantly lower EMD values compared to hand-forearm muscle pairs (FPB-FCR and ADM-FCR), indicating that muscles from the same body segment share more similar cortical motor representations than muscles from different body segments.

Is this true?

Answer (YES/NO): NO